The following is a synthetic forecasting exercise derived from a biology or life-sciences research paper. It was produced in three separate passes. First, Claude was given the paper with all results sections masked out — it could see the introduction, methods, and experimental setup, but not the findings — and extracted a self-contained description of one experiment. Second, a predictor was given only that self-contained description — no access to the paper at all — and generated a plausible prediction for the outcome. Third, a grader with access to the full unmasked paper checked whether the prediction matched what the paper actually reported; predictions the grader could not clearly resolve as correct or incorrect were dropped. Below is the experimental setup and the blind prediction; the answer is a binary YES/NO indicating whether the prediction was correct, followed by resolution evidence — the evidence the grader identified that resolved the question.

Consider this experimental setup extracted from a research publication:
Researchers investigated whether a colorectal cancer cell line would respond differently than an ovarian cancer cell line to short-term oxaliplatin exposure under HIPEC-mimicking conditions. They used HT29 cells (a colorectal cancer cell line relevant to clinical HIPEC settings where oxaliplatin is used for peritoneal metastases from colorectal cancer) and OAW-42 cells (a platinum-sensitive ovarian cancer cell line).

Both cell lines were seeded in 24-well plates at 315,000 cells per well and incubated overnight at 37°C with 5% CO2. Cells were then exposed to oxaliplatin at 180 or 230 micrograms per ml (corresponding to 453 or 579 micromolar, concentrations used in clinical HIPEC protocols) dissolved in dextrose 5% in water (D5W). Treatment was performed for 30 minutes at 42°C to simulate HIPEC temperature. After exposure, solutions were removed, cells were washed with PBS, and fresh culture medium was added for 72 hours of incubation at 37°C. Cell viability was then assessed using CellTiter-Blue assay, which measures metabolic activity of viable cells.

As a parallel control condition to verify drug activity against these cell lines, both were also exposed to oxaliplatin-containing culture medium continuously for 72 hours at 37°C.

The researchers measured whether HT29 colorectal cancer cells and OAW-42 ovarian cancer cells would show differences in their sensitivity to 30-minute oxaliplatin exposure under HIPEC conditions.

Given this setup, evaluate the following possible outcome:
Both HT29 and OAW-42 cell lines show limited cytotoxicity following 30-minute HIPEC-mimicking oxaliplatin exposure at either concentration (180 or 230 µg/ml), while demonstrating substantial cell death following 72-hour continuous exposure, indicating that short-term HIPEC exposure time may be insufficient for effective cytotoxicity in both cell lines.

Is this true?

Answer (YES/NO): YES